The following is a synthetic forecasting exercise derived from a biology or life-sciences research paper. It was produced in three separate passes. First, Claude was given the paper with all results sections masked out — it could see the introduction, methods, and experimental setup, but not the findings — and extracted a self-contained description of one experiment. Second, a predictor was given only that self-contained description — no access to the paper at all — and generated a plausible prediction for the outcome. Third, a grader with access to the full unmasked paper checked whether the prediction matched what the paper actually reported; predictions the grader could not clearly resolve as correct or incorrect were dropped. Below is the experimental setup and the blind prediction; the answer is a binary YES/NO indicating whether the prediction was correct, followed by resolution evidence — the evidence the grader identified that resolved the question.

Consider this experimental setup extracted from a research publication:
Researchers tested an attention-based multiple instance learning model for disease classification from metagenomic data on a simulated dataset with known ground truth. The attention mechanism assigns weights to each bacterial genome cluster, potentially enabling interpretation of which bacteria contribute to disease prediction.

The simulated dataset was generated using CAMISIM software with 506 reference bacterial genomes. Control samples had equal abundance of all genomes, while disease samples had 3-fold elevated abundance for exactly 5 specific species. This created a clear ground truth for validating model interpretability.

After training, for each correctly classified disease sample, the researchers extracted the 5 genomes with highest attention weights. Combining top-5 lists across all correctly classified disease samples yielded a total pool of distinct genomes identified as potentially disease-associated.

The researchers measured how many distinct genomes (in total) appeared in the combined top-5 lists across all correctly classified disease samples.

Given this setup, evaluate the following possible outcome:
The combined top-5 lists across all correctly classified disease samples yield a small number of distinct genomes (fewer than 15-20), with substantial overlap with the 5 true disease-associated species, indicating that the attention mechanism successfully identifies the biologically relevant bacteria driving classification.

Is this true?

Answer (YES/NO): NO